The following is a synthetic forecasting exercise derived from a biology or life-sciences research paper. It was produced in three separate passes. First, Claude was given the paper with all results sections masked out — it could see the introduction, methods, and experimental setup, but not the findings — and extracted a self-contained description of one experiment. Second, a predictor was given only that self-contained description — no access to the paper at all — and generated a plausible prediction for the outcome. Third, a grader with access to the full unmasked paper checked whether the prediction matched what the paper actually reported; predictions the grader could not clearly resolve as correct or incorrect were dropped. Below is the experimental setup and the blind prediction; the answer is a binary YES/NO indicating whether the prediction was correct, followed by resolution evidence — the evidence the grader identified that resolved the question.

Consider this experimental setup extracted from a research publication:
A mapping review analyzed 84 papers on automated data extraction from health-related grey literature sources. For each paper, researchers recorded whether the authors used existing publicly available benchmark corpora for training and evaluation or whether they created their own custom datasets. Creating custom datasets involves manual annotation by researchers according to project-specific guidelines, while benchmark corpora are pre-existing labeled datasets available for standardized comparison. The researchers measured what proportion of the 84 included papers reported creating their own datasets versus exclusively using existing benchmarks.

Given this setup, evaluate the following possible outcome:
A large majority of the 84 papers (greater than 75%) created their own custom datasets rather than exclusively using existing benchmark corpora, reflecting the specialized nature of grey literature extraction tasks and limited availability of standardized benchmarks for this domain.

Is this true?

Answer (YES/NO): YES